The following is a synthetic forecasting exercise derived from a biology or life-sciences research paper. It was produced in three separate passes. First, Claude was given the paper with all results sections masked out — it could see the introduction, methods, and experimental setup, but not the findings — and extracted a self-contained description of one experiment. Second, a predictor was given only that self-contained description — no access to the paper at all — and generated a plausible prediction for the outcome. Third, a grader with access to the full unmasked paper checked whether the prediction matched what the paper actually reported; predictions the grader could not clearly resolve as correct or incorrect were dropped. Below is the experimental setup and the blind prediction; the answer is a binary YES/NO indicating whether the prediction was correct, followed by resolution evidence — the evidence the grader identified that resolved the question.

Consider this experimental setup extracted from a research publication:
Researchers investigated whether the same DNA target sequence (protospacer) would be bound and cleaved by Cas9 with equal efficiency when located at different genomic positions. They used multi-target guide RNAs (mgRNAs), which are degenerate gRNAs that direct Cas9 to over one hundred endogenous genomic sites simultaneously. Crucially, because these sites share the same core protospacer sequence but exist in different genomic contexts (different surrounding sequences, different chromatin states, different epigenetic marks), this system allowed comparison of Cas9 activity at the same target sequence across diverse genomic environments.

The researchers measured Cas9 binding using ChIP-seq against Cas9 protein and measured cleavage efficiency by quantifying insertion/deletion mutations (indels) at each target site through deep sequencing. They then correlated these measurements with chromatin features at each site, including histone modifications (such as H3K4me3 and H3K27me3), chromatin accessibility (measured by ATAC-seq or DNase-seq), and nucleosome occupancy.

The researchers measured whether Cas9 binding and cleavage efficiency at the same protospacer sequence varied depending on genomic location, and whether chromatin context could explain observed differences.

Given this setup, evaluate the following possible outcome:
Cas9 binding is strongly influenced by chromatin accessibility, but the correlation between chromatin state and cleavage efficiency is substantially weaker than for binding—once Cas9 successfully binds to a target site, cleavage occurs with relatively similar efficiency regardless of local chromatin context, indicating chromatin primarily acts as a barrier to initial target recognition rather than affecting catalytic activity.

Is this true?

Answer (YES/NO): NO